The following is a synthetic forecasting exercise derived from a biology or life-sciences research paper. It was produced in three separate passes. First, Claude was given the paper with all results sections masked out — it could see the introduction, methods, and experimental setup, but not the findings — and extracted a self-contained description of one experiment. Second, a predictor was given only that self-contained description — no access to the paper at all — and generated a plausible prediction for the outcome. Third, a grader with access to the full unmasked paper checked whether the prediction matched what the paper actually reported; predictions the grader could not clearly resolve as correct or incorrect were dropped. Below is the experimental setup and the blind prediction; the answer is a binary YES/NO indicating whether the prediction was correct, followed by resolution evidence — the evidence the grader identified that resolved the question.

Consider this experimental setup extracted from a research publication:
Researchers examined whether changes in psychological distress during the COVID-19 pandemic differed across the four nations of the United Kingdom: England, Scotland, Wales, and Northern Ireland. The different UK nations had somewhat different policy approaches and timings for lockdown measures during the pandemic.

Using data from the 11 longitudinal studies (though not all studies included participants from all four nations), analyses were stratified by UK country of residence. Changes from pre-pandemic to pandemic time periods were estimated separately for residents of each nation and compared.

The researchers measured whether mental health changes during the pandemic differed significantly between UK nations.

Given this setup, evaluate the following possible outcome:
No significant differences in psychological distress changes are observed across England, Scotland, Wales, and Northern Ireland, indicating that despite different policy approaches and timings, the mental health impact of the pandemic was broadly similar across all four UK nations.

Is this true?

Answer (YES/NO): YES